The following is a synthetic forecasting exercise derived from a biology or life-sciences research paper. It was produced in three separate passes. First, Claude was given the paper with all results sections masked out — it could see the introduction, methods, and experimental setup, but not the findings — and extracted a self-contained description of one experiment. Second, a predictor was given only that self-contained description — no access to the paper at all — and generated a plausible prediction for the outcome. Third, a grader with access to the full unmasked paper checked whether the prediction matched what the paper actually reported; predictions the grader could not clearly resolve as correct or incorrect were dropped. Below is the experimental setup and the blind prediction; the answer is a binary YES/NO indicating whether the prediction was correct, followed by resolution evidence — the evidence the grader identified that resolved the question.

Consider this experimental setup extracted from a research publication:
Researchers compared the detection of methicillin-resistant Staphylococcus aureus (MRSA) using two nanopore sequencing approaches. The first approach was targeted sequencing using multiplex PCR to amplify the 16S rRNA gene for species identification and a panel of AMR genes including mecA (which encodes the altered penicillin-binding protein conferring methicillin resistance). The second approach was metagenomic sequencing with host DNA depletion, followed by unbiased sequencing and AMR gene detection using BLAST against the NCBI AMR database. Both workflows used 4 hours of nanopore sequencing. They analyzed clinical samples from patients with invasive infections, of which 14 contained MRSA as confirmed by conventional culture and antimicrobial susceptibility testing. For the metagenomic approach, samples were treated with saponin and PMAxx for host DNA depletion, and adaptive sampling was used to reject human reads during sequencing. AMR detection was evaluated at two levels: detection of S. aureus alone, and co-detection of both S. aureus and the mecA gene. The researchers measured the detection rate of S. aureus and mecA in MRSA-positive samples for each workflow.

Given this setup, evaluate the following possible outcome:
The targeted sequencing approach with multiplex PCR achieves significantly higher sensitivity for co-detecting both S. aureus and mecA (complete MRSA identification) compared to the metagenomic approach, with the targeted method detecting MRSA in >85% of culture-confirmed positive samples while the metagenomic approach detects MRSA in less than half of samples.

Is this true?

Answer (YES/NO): YES